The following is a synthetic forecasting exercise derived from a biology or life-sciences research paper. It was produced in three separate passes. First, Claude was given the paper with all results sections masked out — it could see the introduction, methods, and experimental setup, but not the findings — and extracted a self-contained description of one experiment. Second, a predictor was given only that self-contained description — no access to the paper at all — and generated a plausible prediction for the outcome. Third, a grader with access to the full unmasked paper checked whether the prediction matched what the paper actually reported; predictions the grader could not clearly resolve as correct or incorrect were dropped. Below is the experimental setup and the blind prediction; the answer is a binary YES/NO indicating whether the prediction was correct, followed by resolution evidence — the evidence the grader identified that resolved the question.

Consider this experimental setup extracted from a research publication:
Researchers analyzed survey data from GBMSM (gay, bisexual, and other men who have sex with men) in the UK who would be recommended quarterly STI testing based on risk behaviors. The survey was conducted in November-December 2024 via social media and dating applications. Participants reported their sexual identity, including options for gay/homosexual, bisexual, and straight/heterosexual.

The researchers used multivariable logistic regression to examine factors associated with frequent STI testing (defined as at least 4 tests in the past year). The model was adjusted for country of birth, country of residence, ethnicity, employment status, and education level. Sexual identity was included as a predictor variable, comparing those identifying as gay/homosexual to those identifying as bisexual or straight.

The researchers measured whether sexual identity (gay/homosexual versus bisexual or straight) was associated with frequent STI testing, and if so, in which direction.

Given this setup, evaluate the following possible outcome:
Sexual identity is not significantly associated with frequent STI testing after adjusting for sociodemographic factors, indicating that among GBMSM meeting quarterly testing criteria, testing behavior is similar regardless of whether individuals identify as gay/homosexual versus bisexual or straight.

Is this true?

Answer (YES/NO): NO